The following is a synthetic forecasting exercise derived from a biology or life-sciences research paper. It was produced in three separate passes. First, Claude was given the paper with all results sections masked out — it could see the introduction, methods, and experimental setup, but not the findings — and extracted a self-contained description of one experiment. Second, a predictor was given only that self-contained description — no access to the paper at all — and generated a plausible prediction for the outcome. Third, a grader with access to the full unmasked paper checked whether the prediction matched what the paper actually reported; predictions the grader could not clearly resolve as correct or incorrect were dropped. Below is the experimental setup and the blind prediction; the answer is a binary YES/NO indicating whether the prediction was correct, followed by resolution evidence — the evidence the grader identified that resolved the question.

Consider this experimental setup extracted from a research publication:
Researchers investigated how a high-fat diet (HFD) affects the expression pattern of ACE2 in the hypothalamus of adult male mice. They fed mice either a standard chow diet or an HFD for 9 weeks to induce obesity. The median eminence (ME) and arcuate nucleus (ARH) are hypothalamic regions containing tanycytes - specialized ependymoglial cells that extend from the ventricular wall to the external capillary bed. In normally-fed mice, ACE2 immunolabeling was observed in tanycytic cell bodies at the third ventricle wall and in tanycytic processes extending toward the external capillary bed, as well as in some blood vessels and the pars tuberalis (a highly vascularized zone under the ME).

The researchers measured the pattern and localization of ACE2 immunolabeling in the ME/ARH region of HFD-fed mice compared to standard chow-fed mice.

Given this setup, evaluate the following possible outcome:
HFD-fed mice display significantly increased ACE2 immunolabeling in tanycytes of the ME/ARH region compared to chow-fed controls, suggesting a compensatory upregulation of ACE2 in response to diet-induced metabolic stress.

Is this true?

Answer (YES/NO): NO